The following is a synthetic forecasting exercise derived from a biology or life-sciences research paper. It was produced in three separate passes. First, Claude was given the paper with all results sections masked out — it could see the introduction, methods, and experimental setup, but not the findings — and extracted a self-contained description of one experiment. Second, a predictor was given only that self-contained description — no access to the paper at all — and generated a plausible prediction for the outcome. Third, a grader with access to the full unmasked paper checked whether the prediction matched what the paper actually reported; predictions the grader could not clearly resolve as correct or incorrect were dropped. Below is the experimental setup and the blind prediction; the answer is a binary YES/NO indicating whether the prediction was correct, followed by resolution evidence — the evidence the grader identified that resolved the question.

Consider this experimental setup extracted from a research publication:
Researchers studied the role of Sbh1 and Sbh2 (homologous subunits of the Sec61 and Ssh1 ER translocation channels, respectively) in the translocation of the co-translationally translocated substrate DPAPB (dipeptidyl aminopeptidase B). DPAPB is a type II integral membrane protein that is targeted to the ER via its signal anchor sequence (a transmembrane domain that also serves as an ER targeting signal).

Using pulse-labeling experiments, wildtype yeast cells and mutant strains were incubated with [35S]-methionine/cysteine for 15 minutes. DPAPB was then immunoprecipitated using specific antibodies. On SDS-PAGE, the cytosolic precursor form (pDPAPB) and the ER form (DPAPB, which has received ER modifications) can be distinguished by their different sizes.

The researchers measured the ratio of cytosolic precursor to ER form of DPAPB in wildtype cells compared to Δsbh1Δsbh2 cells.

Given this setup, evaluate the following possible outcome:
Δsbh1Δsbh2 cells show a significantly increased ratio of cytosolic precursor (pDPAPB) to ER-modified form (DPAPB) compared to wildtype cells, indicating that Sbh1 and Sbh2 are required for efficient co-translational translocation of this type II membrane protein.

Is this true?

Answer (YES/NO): NO